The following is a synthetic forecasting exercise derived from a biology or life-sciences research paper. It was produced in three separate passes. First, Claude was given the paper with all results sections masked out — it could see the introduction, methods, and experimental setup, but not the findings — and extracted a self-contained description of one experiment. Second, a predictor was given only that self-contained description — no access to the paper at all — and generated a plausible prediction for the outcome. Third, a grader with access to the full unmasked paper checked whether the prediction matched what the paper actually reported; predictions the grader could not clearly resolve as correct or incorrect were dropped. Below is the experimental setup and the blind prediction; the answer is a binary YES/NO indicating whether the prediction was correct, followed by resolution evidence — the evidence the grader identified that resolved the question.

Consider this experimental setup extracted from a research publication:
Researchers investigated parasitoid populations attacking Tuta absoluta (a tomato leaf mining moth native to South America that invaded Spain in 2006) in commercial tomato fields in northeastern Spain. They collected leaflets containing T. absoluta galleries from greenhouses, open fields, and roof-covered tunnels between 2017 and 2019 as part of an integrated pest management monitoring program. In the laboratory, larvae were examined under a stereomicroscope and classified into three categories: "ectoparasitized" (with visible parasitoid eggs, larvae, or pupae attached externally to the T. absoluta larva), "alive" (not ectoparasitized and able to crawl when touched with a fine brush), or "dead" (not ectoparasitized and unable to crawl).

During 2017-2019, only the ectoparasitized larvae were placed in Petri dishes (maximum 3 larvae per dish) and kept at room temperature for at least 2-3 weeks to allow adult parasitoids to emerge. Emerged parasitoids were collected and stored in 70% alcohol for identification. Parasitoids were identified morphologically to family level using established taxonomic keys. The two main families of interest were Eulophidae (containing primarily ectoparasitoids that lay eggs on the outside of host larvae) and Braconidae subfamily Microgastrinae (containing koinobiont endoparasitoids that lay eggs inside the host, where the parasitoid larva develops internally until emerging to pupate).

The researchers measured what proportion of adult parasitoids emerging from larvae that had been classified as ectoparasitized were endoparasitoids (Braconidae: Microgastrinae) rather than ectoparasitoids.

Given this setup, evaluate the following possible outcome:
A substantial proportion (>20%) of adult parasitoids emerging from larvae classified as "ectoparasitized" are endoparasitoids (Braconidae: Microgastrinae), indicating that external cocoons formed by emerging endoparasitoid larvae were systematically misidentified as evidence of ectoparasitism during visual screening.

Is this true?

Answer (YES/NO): NO